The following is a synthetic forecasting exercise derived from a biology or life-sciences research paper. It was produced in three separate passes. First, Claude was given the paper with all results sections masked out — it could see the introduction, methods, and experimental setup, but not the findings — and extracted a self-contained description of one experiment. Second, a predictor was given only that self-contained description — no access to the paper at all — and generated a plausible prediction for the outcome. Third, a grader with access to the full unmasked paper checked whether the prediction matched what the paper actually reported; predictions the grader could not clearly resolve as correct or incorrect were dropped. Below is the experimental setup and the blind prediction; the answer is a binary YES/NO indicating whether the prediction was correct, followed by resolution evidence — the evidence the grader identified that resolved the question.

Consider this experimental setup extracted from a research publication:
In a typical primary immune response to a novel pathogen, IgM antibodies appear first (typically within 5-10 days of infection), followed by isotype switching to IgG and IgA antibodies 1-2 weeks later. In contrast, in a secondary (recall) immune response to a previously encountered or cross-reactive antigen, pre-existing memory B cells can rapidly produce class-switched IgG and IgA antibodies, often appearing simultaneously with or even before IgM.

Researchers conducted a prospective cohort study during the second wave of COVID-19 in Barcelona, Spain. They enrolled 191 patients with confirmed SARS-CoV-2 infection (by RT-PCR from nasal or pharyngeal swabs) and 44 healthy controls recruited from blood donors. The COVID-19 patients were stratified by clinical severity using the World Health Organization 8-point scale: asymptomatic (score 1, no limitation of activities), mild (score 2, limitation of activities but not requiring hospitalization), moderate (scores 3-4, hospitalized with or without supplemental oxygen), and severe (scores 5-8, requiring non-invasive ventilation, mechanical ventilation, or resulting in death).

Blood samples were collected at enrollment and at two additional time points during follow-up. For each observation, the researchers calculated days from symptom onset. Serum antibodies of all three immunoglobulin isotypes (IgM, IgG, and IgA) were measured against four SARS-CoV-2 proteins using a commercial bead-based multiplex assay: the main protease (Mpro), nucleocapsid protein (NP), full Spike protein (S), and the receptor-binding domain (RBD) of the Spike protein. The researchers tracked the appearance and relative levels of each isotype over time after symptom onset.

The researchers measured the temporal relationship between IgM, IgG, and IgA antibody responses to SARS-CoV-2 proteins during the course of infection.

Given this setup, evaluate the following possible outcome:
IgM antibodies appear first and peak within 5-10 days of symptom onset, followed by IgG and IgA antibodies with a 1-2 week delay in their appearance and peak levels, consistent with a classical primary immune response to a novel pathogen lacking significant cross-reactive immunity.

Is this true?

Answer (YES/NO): NO